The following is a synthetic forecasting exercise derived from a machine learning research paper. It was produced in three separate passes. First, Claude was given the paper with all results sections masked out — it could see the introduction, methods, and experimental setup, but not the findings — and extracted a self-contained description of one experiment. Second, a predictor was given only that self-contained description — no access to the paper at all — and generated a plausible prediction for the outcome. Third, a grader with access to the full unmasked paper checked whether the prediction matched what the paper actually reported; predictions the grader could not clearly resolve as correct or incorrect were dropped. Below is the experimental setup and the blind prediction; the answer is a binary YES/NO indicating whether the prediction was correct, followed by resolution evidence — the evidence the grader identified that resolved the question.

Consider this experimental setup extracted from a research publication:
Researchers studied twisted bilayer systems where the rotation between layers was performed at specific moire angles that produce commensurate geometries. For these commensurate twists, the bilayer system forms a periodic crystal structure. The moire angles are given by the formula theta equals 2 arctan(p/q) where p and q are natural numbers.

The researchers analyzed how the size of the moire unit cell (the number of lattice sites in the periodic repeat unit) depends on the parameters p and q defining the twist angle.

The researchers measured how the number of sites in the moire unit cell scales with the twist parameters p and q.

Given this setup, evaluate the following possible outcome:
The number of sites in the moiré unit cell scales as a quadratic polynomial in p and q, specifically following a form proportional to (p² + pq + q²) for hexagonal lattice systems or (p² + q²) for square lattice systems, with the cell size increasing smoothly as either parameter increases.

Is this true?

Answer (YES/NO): YES